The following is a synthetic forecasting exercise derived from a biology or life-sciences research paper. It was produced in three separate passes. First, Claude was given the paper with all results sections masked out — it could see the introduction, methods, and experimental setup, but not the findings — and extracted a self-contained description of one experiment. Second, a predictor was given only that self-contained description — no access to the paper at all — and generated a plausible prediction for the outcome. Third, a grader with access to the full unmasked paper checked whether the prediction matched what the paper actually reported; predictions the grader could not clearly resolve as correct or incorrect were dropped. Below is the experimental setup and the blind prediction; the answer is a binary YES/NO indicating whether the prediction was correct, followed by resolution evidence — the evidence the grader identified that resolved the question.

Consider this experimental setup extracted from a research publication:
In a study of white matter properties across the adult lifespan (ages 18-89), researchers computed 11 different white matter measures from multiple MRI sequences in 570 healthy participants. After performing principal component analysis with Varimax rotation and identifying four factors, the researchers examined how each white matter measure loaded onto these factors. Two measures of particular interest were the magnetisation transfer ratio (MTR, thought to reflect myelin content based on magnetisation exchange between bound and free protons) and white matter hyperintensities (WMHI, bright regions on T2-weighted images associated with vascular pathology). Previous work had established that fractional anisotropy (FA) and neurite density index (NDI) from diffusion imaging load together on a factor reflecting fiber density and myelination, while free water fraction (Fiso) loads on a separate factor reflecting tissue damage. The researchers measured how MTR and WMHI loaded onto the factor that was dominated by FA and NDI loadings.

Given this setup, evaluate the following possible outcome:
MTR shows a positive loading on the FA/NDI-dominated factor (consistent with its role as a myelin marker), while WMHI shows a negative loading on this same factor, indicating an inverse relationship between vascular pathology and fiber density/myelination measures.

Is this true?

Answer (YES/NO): YES